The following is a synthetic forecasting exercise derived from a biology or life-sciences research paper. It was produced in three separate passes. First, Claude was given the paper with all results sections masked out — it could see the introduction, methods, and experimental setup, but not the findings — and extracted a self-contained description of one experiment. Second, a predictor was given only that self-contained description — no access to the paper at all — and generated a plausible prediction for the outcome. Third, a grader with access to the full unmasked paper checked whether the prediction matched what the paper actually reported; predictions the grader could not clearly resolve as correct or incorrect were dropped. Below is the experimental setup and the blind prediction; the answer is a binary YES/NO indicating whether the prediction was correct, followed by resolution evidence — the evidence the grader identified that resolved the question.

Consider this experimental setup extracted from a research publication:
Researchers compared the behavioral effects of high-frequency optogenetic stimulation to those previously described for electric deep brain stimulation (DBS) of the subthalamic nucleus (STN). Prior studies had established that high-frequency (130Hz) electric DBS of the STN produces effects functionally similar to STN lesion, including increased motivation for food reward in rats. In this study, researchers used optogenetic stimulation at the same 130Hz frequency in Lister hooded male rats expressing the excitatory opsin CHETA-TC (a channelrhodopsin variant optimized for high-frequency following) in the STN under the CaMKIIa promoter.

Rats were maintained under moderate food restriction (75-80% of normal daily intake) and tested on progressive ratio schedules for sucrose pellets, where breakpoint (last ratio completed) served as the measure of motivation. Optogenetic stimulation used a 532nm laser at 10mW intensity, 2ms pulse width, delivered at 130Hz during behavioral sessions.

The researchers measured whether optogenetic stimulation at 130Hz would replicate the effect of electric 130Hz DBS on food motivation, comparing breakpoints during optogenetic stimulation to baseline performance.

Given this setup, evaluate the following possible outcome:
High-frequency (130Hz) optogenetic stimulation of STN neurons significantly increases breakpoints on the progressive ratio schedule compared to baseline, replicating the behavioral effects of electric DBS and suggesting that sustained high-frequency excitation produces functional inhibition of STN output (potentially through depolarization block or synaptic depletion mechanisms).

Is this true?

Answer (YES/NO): NO